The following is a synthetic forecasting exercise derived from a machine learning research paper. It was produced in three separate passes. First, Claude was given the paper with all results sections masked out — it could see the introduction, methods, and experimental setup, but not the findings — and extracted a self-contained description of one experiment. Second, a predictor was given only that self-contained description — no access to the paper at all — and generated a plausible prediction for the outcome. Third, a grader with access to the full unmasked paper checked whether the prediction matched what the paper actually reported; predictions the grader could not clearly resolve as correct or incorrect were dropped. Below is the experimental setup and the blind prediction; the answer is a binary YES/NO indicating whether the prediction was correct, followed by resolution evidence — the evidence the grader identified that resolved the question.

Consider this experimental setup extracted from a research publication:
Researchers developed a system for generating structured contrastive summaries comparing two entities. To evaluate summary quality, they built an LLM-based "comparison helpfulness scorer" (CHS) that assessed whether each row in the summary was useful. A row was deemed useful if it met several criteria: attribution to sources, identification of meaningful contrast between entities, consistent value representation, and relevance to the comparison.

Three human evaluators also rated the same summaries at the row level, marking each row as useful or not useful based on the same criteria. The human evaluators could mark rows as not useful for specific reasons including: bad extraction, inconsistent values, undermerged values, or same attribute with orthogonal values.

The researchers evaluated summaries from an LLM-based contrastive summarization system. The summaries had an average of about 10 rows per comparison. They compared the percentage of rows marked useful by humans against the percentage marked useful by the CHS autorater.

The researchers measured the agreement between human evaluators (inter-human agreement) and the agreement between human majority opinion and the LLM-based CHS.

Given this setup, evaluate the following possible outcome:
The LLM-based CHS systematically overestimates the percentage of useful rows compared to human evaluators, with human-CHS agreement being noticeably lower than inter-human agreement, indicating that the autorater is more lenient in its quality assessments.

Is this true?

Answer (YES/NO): NO